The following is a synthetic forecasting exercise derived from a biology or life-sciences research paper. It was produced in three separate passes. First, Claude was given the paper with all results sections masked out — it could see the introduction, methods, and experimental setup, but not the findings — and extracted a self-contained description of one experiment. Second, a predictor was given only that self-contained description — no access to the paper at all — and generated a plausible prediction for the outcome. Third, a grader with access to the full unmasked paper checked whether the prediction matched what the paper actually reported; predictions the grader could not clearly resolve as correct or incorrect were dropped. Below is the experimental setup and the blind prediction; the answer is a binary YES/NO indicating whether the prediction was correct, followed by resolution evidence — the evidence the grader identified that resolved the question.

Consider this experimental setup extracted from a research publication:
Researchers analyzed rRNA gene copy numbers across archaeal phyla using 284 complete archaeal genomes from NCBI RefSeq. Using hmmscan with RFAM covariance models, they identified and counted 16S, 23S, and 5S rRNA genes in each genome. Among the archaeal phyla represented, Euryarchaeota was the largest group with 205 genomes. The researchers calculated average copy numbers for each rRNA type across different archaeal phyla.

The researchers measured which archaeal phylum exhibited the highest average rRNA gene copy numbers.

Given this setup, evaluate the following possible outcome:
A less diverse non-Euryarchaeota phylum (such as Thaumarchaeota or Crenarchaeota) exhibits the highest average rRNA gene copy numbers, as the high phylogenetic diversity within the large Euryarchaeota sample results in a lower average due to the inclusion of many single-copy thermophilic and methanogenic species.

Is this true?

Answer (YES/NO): NO